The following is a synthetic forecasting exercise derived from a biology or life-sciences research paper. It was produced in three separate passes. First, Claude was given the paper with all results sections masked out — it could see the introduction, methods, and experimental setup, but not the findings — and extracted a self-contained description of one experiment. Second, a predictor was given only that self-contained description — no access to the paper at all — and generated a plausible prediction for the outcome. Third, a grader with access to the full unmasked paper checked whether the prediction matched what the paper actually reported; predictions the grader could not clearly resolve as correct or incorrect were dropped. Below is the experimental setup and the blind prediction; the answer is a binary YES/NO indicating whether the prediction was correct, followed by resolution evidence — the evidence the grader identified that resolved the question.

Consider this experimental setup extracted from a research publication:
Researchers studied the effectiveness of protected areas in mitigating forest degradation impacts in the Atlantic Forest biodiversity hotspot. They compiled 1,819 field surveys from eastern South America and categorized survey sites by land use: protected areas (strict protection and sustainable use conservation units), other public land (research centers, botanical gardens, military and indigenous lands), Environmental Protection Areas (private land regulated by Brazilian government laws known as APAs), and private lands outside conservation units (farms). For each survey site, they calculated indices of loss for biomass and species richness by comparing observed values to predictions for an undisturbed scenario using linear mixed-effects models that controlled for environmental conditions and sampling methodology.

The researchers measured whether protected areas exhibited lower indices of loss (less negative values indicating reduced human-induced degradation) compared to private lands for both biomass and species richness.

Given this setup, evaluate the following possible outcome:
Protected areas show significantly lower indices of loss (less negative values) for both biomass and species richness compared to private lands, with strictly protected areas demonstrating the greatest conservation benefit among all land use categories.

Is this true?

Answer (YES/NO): NO